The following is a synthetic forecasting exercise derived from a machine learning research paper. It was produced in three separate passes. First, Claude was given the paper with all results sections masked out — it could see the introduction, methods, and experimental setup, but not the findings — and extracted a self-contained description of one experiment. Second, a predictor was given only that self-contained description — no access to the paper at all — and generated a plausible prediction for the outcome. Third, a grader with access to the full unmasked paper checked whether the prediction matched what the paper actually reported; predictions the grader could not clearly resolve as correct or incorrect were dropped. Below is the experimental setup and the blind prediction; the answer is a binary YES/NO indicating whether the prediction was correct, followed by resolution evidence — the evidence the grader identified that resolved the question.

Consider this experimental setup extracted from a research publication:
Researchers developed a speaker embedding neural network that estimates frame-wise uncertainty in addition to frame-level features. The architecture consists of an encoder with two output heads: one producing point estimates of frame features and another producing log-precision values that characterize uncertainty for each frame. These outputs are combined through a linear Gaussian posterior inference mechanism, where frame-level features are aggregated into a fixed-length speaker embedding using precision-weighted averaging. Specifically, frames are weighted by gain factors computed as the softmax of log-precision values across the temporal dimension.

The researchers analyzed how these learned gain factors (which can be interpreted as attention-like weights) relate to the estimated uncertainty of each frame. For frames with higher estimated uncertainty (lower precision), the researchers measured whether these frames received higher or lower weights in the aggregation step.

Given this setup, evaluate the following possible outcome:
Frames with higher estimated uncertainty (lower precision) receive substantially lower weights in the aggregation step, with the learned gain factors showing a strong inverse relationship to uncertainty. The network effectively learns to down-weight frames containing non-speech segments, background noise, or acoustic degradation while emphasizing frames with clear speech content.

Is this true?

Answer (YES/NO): NO